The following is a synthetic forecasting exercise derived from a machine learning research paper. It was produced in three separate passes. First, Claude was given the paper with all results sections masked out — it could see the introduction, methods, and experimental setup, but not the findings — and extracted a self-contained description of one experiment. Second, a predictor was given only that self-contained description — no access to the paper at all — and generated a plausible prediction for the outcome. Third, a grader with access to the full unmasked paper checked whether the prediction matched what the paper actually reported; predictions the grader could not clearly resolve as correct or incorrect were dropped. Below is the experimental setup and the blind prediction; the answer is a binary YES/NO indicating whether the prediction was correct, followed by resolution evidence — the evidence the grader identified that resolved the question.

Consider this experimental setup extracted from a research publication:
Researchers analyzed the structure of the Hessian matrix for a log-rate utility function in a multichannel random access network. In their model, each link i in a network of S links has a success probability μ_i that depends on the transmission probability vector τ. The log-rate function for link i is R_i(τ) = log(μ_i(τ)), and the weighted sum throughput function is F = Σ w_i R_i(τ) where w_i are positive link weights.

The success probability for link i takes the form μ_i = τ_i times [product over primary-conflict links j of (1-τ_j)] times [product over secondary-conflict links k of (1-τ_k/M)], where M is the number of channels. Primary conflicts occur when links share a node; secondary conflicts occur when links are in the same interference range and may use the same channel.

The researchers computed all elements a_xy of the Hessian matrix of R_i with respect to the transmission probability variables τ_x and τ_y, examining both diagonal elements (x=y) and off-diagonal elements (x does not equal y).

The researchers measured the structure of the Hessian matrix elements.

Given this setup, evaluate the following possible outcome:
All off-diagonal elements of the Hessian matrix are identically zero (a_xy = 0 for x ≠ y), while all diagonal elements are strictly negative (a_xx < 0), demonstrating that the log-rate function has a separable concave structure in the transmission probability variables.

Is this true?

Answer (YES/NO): YES